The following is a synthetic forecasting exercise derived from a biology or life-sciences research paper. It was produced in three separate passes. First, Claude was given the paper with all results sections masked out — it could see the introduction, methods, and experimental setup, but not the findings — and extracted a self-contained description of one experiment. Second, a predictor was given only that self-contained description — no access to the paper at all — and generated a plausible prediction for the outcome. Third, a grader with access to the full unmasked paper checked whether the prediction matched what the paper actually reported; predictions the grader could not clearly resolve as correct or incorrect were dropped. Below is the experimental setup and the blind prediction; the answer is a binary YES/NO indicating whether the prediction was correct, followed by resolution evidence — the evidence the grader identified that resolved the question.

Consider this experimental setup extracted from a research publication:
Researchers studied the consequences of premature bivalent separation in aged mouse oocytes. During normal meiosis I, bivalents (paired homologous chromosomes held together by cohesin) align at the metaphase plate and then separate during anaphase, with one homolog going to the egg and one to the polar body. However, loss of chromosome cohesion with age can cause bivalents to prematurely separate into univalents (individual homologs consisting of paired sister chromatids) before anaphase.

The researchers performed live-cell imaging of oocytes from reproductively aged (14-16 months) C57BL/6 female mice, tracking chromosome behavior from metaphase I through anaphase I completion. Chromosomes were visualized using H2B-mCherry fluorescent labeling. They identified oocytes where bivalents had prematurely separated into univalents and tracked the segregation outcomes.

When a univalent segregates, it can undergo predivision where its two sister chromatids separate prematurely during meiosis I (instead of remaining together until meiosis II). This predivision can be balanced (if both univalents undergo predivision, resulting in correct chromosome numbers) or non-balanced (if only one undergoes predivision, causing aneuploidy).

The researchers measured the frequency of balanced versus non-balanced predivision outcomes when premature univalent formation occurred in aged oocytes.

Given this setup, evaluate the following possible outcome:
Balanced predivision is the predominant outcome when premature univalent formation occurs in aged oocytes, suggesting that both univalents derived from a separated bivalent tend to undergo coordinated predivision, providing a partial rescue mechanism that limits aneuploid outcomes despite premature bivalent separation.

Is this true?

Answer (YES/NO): NO